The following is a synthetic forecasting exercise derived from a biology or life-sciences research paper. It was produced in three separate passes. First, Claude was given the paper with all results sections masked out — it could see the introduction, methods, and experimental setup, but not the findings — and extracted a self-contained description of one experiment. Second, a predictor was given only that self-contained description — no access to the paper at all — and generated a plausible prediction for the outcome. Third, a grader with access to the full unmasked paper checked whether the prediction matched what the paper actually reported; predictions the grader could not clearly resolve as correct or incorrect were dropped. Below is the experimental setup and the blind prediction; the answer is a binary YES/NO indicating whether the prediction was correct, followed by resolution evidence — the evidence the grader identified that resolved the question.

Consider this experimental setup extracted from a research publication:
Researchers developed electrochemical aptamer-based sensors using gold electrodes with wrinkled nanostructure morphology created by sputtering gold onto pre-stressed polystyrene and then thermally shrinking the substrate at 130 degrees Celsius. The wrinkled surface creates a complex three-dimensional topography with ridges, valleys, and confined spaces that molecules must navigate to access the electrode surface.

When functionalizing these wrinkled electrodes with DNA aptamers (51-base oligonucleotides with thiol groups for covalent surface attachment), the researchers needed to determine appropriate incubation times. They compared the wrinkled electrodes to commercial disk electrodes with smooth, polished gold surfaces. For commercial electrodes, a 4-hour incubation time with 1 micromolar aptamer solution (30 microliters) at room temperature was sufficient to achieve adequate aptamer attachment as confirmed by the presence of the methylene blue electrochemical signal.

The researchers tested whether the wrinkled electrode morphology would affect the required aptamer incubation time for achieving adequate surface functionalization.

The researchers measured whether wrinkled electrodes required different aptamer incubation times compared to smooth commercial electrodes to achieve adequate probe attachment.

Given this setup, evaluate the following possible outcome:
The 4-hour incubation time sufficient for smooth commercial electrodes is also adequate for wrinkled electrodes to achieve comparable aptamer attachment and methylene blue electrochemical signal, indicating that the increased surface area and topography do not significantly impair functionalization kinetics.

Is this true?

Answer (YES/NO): NO